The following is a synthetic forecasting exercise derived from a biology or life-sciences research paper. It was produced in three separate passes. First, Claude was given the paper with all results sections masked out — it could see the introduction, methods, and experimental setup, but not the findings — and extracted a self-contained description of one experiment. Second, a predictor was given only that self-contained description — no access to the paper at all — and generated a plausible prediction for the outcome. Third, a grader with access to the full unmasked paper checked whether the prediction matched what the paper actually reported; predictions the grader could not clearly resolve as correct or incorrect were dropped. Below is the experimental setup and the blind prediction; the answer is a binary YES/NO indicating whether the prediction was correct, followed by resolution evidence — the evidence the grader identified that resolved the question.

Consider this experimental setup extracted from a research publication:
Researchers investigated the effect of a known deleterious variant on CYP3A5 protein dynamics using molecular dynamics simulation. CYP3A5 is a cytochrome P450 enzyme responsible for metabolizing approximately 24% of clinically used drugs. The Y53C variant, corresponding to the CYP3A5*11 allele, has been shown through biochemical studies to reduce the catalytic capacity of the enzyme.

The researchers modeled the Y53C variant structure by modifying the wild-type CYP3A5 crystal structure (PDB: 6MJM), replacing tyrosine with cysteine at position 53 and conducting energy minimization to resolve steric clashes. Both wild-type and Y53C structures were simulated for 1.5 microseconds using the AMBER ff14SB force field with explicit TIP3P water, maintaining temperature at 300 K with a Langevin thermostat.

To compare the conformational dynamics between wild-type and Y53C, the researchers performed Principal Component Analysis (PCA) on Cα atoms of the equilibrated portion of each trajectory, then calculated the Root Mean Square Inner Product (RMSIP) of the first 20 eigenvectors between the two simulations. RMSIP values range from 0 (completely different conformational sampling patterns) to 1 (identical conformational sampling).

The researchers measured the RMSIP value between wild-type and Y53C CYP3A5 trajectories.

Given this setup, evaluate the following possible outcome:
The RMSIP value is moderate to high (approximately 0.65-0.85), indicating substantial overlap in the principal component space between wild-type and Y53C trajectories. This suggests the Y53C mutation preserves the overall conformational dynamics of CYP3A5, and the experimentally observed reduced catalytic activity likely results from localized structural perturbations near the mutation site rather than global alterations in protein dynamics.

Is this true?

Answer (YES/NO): YES